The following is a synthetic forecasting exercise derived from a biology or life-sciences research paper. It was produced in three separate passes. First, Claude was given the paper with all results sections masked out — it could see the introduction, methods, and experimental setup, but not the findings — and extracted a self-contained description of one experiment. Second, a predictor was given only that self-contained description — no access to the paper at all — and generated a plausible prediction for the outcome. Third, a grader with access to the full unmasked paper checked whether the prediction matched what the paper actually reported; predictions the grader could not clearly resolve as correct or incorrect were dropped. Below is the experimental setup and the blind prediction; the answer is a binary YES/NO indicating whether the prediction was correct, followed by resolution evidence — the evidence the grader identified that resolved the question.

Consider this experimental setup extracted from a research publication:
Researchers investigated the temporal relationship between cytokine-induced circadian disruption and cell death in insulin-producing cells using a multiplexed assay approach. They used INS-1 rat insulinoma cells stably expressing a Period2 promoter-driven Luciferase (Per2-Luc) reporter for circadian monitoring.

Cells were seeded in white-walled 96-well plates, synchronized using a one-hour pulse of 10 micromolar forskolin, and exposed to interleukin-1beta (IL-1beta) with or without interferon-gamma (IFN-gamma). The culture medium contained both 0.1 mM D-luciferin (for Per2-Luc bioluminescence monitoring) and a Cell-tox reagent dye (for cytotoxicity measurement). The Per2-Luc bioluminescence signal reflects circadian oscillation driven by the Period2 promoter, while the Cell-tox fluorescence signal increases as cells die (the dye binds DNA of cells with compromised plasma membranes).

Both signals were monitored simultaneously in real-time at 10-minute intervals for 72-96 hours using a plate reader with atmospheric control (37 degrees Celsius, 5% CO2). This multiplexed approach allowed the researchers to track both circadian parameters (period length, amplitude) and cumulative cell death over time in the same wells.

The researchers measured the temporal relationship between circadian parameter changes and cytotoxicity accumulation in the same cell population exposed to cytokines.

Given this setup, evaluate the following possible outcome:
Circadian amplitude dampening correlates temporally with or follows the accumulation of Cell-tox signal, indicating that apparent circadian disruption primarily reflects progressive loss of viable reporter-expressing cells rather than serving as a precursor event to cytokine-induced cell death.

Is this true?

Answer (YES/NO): NO